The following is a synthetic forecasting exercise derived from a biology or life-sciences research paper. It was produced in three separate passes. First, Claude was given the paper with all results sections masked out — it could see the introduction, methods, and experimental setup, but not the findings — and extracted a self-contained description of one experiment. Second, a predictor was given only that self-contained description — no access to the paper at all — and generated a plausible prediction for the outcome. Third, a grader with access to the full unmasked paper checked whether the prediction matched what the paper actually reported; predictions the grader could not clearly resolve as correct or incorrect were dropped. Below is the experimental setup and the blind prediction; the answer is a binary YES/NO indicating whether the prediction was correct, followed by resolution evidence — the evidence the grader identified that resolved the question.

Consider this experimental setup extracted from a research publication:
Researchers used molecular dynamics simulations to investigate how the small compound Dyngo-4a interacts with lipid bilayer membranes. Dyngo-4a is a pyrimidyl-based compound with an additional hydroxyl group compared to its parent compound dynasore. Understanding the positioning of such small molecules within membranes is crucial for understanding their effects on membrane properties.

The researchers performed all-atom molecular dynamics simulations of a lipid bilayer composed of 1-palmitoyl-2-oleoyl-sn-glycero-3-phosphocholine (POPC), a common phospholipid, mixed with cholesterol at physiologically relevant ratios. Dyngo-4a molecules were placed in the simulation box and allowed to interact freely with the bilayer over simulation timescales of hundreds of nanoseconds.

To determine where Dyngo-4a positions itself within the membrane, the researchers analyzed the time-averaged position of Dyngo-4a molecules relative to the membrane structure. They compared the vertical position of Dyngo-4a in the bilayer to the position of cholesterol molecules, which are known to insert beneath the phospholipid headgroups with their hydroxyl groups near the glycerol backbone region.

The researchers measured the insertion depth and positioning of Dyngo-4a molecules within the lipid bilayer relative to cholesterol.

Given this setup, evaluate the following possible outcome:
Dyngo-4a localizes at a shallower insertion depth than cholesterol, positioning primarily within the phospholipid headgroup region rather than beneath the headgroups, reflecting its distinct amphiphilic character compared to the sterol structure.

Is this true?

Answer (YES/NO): NO